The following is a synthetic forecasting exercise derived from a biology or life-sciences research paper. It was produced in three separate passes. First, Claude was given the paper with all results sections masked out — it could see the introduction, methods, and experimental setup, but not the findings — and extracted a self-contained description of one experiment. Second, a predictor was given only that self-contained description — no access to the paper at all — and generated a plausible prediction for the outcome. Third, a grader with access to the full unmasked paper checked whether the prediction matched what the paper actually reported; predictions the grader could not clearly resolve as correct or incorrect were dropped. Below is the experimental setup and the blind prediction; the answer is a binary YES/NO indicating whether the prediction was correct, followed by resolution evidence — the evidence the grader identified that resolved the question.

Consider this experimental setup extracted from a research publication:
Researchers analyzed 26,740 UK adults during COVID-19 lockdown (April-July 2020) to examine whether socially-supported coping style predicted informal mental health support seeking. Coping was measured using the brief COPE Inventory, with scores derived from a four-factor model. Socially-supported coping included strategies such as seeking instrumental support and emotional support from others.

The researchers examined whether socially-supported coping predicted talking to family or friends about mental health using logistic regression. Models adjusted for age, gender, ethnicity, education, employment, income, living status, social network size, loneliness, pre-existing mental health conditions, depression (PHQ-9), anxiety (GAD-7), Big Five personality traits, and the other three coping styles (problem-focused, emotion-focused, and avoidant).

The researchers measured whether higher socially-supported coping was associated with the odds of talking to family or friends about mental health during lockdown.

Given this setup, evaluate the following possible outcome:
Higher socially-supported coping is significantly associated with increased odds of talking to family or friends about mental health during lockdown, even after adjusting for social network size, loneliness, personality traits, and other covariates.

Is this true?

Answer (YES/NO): YES